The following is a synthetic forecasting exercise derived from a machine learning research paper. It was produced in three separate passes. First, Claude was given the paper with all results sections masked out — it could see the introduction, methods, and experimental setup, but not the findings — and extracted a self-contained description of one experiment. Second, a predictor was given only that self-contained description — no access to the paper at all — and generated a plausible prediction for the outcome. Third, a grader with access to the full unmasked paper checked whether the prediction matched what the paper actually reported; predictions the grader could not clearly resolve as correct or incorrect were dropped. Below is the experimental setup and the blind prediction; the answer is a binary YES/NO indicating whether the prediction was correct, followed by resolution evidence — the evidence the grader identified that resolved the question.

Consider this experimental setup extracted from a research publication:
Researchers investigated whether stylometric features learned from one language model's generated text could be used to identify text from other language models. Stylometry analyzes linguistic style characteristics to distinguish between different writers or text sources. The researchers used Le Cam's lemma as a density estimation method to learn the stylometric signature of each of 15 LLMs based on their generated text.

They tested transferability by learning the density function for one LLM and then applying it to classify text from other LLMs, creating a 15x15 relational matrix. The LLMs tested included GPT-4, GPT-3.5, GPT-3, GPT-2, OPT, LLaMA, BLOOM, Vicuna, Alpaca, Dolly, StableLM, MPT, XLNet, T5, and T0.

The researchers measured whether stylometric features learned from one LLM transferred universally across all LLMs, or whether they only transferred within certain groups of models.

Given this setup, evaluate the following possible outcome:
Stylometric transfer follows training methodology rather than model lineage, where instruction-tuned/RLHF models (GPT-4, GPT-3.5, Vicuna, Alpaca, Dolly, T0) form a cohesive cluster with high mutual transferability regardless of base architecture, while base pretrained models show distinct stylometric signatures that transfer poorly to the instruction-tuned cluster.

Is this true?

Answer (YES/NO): NO